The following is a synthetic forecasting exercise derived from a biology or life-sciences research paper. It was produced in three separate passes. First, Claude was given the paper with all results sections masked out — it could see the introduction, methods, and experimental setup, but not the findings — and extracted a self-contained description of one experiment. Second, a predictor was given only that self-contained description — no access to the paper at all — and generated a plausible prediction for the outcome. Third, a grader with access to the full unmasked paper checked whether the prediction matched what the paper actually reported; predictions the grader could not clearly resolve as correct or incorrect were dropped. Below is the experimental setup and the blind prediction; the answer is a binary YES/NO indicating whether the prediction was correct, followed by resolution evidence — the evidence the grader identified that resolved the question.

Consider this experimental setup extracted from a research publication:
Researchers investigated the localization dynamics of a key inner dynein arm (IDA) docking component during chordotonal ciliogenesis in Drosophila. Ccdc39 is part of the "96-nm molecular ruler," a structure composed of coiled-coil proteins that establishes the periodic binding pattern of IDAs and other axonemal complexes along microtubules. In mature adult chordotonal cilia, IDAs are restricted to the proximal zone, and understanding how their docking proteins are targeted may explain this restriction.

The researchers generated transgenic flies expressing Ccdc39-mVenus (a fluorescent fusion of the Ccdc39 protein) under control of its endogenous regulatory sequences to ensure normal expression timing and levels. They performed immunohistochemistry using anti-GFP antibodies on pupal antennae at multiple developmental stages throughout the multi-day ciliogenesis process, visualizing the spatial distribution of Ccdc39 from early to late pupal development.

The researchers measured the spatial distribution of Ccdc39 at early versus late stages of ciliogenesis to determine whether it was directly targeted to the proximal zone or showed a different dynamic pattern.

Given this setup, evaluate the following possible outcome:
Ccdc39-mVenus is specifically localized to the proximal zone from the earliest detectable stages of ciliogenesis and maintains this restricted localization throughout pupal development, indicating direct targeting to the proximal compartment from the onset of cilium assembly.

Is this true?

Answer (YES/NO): NO